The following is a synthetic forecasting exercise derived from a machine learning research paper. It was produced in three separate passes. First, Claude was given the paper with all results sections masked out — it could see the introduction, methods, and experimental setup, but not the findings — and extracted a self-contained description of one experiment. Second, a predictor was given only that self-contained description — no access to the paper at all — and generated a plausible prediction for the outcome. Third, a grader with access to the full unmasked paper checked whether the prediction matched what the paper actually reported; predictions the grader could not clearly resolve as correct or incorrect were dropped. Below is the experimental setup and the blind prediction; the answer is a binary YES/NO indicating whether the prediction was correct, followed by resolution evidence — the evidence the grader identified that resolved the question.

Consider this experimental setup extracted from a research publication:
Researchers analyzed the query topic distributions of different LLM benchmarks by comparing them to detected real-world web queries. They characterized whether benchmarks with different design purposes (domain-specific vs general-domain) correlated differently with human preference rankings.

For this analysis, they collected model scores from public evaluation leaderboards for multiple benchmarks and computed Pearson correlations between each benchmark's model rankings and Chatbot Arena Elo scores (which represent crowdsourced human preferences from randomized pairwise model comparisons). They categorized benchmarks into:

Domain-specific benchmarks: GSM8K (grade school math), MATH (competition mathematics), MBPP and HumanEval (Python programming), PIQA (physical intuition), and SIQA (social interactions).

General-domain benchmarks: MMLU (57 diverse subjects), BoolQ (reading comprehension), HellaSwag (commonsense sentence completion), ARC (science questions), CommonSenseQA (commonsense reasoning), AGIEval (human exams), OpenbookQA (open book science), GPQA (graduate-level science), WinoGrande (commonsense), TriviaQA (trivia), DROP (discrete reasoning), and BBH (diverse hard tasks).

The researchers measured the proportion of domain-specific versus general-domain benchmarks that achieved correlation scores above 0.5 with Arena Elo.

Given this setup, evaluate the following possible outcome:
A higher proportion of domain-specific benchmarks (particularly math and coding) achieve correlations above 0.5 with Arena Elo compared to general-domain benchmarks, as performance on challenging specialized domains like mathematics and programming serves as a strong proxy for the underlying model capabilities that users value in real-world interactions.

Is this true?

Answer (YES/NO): NO